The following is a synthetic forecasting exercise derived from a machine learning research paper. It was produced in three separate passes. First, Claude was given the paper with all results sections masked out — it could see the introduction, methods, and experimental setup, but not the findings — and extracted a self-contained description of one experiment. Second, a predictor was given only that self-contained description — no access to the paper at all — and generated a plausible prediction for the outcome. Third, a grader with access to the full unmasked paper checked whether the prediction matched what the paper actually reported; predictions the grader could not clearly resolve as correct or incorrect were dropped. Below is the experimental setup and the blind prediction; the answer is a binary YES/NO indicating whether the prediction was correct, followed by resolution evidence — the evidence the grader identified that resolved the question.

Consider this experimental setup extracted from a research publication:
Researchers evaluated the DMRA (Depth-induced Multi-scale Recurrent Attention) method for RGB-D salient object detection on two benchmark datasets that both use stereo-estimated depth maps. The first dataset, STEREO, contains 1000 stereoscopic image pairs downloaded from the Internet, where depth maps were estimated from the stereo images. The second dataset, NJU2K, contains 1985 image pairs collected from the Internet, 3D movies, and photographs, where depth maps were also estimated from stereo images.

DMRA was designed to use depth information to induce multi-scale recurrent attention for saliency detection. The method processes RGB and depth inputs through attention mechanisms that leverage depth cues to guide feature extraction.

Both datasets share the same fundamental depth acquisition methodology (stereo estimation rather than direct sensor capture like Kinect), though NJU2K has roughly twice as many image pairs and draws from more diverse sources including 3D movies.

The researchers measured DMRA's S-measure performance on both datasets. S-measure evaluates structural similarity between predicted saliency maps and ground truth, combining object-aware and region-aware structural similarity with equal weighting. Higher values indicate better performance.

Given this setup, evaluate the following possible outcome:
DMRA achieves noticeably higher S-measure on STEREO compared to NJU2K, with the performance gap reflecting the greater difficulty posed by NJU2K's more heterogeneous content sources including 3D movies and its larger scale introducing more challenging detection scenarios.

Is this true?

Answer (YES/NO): NO